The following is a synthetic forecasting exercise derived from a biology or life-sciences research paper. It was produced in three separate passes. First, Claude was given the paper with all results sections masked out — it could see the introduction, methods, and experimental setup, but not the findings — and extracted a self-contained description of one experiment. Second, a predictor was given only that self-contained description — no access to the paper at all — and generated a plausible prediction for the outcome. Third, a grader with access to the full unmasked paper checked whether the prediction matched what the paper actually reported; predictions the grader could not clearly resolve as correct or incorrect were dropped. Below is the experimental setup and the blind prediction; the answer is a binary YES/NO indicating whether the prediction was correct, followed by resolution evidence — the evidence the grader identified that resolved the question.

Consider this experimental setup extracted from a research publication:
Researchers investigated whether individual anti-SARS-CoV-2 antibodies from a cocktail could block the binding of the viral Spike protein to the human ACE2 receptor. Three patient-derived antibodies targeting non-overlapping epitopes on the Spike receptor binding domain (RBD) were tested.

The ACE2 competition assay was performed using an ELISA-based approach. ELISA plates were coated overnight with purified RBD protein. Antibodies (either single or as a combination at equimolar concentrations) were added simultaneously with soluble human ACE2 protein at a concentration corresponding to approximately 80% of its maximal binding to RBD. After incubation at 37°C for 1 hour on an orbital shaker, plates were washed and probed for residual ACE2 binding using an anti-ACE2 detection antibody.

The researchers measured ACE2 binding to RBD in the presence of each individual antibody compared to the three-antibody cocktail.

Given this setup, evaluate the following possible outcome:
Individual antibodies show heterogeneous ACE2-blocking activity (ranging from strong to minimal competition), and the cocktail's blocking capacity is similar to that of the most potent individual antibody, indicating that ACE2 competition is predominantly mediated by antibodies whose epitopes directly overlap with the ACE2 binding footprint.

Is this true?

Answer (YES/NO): NO